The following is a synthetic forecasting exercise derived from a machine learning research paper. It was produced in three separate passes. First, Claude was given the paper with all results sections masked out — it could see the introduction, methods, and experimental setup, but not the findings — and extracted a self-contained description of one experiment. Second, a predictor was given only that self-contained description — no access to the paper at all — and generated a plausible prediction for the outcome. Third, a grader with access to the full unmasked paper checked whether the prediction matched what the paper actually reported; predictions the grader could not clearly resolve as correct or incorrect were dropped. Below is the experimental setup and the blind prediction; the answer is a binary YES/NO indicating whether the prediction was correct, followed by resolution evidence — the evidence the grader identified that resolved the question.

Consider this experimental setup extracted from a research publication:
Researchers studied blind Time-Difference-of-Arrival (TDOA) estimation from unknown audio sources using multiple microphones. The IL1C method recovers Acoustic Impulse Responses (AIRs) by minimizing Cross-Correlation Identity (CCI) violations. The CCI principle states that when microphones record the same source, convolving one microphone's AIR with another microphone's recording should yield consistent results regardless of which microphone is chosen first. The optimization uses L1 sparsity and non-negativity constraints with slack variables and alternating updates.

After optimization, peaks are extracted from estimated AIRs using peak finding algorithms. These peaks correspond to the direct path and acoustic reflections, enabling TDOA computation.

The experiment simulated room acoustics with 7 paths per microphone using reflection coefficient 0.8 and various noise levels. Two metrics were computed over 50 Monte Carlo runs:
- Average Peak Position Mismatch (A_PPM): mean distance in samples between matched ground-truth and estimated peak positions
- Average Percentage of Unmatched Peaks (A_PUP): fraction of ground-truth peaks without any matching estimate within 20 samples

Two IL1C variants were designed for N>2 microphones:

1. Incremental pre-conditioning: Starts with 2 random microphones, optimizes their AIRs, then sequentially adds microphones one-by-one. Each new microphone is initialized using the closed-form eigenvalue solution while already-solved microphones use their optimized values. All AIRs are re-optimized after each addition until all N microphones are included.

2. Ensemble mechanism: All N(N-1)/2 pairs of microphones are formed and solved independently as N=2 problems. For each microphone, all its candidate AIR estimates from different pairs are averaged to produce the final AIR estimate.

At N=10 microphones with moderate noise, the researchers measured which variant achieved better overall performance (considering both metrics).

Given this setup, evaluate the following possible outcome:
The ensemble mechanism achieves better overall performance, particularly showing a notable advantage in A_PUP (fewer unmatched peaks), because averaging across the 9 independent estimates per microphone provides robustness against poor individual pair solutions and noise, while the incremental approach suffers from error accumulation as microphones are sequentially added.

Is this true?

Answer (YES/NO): YES